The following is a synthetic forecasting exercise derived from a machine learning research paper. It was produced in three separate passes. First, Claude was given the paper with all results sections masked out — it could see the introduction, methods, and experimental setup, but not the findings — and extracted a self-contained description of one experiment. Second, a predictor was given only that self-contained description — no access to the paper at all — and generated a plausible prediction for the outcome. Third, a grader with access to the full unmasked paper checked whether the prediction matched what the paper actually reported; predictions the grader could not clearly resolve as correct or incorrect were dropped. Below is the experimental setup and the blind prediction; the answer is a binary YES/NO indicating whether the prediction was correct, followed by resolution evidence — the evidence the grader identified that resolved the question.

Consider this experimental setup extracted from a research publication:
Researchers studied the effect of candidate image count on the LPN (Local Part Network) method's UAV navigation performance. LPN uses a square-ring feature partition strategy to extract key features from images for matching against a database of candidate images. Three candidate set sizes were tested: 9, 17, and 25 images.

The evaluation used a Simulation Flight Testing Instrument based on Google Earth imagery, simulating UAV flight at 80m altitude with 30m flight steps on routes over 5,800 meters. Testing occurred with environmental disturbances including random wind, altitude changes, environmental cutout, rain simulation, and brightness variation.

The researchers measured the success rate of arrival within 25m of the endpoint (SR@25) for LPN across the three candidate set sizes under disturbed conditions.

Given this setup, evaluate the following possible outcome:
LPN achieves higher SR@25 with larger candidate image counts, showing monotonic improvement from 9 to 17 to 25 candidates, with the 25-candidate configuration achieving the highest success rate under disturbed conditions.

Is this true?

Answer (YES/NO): NO